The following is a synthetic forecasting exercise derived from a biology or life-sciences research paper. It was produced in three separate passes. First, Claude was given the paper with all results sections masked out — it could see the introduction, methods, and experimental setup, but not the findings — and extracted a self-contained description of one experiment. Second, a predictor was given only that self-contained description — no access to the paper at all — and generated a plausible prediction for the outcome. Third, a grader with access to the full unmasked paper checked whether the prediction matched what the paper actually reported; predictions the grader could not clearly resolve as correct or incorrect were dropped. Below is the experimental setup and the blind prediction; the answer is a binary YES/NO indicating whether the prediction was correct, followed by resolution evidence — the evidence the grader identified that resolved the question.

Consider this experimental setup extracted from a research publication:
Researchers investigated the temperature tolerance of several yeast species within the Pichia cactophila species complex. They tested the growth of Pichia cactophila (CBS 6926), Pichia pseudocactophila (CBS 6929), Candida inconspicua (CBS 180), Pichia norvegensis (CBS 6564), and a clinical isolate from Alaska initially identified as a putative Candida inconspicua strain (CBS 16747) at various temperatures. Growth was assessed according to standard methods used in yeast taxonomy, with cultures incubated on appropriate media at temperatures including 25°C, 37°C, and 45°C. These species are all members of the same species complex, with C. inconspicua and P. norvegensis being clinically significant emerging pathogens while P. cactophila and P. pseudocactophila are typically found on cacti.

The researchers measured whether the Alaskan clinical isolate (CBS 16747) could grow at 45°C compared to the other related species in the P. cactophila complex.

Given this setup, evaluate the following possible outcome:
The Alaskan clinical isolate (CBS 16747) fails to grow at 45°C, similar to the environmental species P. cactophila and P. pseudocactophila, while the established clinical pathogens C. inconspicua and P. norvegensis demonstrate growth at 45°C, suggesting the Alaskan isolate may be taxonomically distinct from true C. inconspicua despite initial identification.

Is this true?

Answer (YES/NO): NO